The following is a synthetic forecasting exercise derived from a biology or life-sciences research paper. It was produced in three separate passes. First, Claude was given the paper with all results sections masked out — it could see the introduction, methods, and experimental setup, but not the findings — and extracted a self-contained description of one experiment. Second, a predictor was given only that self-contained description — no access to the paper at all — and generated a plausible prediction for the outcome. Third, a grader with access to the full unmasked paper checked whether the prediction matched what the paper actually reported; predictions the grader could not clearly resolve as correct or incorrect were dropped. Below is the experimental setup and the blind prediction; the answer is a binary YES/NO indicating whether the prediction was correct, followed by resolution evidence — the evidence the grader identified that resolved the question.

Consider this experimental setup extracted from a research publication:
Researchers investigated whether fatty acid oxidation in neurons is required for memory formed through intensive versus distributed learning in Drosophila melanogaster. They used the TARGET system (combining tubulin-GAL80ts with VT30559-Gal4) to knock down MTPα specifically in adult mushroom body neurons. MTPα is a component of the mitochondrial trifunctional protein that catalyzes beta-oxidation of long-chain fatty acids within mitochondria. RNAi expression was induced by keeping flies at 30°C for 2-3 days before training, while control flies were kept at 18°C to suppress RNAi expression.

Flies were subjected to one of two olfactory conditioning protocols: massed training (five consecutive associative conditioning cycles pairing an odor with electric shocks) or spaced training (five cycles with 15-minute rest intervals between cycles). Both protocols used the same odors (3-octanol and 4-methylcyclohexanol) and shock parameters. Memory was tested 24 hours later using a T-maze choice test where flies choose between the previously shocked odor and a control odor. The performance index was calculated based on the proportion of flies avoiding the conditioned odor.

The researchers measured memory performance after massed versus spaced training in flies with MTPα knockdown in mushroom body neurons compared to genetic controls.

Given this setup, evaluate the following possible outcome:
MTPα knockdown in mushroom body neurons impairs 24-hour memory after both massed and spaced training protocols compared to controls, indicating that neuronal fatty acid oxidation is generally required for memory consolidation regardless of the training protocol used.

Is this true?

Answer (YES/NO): NO